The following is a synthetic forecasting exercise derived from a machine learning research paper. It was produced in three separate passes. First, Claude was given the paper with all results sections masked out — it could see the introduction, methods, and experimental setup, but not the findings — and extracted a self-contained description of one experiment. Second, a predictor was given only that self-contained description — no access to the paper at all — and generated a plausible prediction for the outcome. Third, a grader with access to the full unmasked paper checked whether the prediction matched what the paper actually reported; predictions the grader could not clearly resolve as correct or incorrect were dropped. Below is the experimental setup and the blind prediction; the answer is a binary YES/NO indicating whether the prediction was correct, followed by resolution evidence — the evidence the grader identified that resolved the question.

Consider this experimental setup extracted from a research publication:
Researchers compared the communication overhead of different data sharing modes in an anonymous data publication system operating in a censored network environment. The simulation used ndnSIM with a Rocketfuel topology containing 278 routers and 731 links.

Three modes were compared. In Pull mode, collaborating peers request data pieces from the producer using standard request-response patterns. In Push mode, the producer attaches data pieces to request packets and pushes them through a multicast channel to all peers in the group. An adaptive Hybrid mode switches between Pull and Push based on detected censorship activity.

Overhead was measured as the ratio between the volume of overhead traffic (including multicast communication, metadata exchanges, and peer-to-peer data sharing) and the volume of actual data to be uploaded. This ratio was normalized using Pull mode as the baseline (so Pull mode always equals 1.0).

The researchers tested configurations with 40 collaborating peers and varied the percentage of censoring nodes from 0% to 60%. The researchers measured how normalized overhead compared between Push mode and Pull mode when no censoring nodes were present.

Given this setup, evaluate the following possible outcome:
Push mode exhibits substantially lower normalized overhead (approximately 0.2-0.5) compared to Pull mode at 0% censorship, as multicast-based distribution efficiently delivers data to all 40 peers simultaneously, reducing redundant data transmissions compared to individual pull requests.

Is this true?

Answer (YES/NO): NO